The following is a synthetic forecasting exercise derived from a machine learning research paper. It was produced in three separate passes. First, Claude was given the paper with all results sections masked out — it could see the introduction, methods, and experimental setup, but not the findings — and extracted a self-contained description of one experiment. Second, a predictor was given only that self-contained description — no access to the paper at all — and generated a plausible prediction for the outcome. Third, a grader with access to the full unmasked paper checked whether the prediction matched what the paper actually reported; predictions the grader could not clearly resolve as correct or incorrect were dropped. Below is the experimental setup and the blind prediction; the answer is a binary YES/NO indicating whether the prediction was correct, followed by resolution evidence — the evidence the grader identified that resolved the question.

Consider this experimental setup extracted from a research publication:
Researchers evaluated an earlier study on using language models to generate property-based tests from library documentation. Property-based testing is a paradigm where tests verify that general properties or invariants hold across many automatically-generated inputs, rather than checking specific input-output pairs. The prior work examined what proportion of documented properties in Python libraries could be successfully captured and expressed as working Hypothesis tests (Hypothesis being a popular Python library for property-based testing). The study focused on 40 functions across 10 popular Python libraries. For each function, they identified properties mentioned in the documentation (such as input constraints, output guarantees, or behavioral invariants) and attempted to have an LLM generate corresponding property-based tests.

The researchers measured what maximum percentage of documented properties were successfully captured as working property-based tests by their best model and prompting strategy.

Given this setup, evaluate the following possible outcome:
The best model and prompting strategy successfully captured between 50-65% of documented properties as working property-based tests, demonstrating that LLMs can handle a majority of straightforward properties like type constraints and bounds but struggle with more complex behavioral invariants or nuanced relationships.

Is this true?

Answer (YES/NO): NO